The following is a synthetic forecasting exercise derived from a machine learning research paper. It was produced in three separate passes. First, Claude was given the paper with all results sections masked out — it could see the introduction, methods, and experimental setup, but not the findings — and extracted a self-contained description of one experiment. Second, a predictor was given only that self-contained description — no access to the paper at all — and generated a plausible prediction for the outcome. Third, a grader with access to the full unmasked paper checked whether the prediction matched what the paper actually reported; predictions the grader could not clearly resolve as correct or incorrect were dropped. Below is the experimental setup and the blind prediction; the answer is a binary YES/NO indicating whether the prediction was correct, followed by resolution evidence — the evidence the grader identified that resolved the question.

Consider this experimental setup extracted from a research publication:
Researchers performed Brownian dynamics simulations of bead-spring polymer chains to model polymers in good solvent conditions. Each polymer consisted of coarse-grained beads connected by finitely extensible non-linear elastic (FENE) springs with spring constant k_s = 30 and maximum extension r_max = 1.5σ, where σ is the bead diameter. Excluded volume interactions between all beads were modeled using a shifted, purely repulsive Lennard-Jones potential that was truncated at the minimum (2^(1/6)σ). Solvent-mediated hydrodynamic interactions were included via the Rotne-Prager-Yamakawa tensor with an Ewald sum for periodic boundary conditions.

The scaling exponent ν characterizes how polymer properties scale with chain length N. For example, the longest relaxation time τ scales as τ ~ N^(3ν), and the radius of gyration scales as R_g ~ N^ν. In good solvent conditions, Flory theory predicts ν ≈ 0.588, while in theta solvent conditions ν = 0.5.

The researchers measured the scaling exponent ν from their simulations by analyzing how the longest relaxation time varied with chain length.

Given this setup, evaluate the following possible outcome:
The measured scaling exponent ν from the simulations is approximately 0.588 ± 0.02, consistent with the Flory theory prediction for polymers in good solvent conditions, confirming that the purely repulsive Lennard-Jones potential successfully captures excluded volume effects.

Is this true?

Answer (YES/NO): YES